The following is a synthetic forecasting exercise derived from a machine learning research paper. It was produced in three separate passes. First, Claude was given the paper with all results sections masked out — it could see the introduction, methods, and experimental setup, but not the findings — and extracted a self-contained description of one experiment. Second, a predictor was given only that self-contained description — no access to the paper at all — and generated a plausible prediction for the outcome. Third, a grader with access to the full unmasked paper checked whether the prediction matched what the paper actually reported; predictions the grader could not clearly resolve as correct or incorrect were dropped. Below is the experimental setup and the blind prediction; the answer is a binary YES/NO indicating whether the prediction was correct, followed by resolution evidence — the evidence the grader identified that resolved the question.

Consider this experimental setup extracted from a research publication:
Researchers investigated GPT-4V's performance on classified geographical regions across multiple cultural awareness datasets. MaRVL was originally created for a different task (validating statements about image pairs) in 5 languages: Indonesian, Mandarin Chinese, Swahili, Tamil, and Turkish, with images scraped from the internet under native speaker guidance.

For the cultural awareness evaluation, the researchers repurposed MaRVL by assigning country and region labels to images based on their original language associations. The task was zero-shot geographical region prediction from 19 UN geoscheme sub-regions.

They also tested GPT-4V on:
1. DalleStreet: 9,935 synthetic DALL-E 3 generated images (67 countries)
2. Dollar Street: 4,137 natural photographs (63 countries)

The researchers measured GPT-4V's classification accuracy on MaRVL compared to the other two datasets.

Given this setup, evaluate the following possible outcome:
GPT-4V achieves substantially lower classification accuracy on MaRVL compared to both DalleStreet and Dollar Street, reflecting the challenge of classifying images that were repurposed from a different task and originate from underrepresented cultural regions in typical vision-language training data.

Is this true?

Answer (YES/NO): NO